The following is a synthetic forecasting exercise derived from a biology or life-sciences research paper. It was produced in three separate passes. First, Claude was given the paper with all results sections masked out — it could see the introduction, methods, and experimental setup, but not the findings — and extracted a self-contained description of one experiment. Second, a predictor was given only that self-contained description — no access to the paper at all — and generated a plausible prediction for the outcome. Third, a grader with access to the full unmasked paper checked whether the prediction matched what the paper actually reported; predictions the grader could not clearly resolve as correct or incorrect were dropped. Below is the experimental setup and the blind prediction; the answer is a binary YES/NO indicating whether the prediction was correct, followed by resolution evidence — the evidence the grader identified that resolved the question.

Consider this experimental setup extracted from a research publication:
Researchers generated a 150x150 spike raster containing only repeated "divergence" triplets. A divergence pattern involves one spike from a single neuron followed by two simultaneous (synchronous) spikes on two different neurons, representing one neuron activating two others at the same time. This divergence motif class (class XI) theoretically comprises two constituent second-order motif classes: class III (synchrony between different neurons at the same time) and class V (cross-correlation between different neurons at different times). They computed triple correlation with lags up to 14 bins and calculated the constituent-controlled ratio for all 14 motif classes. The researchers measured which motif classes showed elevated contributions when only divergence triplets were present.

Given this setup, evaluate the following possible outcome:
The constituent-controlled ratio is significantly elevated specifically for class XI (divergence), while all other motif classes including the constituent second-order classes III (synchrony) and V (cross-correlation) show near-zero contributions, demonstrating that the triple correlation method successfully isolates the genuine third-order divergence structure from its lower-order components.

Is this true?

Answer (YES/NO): NO